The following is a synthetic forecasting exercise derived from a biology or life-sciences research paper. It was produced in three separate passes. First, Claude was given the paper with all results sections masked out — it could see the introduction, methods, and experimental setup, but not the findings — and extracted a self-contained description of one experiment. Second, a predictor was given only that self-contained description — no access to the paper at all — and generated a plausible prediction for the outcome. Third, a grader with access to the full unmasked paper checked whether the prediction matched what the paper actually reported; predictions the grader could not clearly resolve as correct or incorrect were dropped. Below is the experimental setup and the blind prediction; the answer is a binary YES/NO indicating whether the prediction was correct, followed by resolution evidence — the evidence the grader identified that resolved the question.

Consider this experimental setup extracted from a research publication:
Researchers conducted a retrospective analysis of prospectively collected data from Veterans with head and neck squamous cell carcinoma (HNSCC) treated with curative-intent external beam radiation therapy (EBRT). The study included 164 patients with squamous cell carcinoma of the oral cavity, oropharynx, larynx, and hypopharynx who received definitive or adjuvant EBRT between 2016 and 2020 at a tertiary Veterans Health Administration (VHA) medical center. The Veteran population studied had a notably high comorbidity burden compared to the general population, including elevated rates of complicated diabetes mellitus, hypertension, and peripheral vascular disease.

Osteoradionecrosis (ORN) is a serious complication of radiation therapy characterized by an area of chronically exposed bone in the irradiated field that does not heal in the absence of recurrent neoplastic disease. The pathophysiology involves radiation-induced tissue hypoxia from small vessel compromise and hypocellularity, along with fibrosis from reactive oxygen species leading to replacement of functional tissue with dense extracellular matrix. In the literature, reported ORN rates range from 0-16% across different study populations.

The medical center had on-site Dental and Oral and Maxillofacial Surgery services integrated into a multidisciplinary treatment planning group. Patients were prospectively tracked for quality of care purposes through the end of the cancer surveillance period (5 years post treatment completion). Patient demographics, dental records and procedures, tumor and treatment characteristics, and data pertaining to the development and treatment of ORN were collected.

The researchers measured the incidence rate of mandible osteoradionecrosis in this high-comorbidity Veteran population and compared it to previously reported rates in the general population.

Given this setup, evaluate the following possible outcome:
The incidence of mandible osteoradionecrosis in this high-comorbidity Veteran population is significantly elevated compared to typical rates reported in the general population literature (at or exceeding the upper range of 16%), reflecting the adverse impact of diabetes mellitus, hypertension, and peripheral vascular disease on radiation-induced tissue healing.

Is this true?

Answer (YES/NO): NO